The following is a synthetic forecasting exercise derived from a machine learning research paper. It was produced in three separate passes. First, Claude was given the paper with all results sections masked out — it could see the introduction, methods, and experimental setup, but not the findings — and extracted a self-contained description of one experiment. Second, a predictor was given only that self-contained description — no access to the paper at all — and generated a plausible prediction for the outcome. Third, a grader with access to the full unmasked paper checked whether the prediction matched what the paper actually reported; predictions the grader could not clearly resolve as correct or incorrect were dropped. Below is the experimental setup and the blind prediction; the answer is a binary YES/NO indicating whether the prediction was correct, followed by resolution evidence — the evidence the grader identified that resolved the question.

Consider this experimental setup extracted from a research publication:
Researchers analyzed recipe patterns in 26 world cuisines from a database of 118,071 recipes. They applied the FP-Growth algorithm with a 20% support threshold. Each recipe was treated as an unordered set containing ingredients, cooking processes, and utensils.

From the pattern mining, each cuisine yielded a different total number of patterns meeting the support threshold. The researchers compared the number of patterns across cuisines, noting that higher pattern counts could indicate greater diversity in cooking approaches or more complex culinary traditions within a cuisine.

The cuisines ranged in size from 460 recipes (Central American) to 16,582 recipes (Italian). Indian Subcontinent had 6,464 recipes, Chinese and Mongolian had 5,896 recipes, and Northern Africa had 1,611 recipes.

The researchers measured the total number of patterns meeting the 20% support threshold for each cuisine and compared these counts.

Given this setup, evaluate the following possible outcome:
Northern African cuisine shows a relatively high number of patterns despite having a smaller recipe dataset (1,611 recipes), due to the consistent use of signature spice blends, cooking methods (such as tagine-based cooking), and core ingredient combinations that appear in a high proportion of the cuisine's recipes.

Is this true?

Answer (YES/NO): YES